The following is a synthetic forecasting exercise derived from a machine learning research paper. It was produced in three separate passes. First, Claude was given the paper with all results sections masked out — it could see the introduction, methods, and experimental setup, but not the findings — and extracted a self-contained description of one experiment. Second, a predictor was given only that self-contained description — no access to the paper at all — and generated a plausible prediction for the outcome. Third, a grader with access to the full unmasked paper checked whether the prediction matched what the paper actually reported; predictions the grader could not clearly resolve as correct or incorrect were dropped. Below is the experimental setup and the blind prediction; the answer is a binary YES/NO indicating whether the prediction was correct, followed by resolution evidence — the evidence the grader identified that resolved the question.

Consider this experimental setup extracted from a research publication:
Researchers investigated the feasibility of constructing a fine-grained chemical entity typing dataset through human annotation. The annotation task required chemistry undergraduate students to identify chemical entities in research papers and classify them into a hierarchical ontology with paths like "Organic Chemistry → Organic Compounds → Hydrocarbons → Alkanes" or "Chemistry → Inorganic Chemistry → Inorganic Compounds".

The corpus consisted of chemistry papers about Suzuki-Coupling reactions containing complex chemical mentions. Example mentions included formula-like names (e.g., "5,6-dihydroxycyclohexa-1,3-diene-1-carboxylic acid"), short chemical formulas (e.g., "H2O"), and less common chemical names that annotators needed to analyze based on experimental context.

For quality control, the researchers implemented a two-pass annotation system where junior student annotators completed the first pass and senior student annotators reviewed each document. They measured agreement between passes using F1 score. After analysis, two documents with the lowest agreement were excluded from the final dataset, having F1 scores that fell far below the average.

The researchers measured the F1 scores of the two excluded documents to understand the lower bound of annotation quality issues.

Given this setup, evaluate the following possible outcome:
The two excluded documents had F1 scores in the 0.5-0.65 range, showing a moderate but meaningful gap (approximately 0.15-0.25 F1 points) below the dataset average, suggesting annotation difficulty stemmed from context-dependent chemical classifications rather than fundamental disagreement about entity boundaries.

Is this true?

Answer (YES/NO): NO